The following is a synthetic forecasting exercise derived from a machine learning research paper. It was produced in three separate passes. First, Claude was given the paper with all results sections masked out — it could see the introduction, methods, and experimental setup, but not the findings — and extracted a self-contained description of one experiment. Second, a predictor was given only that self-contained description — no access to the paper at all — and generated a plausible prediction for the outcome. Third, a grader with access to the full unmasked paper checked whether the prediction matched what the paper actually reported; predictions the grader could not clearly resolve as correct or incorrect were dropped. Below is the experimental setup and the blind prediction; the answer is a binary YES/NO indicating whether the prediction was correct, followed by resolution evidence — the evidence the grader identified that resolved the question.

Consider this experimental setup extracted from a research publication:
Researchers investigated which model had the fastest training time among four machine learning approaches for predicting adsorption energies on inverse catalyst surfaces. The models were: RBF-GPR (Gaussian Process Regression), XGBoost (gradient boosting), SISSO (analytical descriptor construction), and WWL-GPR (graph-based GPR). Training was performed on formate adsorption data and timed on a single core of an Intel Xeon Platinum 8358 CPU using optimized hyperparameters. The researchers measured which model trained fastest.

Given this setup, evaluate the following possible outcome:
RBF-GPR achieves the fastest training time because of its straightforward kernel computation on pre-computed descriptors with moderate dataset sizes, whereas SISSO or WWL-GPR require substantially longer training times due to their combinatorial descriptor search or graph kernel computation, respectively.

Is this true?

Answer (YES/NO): NO